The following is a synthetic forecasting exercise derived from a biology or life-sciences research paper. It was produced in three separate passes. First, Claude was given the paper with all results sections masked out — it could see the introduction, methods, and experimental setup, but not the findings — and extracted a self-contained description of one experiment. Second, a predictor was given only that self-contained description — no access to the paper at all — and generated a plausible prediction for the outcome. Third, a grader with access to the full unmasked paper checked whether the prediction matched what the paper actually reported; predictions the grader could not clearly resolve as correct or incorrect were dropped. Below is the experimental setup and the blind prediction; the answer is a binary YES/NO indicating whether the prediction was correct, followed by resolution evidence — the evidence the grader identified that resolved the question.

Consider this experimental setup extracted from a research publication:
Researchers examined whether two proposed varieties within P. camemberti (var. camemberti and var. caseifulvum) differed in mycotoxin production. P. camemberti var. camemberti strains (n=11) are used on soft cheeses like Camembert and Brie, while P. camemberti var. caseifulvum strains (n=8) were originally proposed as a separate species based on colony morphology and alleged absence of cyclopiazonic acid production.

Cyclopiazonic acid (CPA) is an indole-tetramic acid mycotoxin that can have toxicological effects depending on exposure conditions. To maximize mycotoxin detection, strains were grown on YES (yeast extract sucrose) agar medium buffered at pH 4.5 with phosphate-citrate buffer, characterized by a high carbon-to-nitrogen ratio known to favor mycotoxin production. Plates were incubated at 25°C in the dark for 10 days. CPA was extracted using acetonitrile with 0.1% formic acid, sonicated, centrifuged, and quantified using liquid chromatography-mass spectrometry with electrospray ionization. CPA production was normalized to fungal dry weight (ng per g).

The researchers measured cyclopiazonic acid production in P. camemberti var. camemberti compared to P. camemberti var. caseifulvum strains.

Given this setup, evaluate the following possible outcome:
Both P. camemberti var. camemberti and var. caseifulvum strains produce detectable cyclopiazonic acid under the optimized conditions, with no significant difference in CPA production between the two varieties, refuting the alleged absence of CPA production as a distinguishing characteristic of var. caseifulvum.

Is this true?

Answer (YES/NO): NO